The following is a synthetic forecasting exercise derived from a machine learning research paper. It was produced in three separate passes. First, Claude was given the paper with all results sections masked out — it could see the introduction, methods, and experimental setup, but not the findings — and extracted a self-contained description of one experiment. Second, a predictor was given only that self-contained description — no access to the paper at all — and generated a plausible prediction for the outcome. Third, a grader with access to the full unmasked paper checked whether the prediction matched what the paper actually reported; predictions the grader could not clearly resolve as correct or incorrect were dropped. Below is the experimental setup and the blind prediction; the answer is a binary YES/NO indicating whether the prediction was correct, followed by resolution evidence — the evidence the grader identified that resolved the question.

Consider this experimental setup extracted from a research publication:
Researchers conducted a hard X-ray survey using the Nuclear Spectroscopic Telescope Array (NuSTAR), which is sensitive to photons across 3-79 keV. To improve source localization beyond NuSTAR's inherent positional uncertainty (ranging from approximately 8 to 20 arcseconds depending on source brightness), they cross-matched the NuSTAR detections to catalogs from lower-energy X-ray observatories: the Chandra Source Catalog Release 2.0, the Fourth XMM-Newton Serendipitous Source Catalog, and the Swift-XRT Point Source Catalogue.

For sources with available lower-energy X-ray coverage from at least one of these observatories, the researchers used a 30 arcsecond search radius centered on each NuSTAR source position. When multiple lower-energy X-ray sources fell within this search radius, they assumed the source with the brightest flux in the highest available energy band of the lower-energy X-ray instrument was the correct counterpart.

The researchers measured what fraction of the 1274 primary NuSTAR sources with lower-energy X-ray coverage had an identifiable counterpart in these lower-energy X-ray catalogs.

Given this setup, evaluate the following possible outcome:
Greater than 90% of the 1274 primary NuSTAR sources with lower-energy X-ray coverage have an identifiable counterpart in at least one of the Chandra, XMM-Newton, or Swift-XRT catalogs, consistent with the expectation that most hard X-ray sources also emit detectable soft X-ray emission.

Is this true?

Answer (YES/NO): NO